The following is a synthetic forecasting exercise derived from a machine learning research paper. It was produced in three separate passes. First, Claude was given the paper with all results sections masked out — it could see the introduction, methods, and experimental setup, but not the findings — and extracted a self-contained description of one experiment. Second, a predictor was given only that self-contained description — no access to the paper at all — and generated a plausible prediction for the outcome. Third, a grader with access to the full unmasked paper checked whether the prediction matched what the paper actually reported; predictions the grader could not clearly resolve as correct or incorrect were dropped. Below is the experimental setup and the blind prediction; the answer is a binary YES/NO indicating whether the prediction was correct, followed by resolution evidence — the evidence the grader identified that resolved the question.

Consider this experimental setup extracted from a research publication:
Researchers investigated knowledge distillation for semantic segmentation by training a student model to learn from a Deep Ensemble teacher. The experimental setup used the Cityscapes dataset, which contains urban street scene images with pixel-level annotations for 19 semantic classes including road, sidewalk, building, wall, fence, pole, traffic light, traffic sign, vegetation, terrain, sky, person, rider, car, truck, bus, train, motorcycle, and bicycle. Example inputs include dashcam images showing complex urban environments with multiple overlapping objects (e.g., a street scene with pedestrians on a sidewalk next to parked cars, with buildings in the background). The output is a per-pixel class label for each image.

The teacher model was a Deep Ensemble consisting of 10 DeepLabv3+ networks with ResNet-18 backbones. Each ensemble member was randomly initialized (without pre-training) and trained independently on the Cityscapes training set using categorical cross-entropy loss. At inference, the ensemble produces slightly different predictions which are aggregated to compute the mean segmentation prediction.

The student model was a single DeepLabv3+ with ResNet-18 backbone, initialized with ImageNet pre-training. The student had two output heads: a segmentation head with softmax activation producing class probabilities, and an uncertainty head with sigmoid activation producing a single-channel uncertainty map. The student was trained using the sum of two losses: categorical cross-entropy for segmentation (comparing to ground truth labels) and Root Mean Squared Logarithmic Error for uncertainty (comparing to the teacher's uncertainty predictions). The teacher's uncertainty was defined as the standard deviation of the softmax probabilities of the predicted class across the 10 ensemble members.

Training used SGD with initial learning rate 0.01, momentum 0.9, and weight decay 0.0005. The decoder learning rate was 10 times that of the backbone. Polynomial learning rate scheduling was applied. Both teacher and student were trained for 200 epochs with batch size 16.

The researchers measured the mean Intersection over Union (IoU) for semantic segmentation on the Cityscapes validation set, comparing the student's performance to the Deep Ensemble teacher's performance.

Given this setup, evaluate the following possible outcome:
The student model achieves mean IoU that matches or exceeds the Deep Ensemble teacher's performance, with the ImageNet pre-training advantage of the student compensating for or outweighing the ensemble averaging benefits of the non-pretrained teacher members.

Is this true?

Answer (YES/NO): YES